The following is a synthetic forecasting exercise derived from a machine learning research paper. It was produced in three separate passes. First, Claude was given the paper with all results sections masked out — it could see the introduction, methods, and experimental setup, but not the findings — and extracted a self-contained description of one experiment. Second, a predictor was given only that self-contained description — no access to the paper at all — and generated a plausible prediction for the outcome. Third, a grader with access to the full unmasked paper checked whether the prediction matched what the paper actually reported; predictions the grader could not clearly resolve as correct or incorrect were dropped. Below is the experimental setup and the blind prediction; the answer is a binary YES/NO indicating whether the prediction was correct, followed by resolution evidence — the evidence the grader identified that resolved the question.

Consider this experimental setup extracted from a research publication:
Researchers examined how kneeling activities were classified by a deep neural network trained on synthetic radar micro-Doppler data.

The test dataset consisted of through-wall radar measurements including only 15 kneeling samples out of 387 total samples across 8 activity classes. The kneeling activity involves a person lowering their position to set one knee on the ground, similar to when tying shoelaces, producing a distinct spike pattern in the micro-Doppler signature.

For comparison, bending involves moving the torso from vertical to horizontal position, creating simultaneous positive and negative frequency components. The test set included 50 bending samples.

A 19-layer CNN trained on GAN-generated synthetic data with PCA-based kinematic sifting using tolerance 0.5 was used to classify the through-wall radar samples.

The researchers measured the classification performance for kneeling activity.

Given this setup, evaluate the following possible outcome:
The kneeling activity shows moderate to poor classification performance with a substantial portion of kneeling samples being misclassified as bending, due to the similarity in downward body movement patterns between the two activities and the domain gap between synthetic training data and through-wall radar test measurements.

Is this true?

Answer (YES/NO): NO